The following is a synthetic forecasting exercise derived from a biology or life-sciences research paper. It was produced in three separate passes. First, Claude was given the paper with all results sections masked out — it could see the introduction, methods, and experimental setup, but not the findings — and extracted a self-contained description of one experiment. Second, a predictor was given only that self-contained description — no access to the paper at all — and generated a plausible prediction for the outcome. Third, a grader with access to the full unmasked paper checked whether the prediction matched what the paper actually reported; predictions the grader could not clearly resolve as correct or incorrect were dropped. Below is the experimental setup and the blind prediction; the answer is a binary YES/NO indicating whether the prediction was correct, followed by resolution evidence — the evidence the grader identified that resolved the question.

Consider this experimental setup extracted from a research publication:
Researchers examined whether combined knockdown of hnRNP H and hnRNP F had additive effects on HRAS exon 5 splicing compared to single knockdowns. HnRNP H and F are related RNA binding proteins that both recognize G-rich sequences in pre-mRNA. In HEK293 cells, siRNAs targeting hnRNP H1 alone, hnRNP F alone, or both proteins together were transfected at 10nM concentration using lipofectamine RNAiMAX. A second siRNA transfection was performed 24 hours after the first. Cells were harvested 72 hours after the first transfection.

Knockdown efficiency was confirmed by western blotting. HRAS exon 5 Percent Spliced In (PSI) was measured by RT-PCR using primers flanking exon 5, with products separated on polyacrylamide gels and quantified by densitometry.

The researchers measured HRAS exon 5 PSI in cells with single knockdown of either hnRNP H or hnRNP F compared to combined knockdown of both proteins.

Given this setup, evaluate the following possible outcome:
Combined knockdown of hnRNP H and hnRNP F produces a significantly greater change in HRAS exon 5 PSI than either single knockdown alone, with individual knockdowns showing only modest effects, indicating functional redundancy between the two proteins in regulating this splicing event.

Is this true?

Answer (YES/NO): NO